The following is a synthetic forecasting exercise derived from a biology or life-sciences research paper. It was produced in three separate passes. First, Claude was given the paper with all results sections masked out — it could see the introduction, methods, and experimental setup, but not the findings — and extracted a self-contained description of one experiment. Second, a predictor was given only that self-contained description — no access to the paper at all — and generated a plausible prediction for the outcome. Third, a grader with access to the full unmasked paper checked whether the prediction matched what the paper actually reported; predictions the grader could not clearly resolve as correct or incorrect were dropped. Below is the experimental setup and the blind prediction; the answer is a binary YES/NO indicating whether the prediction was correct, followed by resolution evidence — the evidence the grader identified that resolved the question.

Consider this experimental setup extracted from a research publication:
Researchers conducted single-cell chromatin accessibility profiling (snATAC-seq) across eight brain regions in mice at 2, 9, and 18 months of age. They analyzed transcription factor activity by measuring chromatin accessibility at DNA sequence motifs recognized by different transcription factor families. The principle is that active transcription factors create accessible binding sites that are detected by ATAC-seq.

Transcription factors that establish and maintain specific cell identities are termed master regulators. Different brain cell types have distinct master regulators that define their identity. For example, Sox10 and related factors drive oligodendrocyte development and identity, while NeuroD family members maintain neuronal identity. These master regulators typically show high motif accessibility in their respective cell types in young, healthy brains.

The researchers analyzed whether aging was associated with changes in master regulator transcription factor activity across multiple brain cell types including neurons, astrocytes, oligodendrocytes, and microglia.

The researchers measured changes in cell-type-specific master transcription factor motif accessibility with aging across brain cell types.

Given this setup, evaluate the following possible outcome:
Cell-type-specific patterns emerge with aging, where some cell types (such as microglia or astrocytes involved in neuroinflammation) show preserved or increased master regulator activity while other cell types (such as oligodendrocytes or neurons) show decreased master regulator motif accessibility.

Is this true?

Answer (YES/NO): NO